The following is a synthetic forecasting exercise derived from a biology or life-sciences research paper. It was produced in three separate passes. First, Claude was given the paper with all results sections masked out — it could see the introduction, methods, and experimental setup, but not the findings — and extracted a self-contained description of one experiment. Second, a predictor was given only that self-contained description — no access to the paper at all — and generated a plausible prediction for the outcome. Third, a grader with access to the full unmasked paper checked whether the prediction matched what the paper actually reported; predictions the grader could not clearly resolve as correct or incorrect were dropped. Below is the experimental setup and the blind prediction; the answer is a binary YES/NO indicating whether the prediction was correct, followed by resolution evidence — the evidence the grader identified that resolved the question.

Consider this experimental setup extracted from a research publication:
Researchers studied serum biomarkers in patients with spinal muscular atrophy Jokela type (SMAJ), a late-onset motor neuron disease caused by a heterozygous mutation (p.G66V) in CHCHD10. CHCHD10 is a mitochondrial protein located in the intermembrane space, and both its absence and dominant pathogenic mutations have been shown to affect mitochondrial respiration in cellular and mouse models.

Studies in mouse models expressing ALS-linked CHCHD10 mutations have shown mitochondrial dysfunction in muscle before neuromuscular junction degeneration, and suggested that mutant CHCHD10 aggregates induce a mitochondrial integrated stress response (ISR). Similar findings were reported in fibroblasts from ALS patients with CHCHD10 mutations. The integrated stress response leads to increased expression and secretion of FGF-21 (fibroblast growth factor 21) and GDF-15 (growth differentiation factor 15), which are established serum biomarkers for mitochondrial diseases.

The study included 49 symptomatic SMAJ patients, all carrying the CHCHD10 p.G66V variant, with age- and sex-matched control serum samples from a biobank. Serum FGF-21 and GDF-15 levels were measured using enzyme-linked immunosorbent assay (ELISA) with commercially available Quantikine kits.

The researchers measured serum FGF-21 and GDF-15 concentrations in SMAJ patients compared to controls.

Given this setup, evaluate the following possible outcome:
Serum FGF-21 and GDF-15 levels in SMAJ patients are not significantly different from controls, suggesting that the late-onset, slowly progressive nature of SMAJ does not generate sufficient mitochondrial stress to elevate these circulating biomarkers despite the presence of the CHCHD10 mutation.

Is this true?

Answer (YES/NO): YES